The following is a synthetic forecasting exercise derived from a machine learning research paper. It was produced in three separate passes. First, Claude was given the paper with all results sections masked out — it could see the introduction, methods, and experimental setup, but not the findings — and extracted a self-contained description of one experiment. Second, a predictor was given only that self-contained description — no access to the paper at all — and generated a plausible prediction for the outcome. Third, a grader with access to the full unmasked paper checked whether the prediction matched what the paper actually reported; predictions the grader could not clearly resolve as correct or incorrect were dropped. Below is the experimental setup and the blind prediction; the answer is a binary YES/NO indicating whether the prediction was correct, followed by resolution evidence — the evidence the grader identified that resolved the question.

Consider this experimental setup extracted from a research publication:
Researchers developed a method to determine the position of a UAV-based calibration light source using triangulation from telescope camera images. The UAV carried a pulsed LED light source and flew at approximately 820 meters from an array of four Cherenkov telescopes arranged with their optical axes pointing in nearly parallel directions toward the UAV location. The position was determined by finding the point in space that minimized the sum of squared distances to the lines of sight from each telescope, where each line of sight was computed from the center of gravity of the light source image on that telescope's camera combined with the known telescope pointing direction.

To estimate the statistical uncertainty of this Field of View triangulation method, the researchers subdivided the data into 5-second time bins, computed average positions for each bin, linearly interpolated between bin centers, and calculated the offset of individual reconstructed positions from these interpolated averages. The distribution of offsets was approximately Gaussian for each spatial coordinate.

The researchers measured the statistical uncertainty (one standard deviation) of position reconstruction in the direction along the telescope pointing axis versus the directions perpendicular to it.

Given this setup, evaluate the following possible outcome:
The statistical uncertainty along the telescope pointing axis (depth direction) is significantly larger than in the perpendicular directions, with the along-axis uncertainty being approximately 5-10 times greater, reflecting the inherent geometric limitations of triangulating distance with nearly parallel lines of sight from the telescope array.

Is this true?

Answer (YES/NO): YES